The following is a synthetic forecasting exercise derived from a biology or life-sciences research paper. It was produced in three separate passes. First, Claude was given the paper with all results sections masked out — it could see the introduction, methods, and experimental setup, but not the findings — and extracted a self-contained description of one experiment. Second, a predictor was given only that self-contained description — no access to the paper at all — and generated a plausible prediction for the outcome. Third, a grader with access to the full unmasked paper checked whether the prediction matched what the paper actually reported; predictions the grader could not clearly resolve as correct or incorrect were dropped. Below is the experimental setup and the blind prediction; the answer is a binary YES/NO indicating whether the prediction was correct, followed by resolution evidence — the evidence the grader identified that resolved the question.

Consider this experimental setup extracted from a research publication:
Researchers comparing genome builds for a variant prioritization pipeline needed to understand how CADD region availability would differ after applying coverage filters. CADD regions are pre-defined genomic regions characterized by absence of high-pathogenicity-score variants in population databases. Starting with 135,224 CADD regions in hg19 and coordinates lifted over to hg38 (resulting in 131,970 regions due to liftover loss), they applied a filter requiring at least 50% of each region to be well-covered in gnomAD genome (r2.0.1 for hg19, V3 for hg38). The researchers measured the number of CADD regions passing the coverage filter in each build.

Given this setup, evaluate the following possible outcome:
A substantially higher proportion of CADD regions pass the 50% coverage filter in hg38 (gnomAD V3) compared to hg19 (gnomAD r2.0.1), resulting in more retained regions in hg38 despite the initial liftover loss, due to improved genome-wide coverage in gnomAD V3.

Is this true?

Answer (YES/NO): YES